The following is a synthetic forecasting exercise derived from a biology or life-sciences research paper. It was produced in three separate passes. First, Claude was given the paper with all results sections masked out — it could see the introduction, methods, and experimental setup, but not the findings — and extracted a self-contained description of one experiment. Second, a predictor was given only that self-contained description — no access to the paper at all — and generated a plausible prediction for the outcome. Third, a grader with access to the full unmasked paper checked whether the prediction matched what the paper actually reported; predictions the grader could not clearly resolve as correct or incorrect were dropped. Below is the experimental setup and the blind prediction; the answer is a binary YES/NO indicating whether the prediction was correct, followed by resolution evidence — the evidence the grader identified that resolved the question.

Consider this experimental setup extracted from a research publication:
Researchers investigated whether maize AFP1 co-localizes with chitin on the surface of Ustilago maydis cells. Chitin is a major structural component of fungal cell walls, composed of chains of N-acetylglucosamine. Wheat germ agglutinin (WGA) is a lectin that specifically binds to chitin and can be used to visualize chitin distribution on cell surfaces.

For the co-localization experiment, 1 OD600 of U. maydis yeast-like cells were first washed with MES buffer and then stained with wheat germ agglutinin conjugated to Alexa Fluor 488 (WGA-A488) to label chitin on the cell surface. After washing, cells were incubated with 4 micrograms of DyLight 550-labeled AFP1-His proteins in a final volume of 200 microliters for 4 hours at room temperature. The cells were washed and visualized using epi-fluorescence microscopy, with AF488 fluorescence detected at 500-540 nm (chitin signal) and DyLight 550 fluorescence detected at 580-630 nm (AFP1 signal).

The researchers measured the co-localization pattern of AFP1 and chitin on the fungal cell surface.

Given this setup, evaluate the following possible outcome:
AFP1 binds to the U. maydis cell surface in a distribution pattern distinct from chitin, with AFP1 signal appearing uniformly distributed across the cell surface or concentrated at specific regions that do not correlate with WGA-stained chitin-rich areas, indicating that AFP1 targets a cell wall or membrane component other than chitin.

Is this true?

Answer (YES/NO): NO